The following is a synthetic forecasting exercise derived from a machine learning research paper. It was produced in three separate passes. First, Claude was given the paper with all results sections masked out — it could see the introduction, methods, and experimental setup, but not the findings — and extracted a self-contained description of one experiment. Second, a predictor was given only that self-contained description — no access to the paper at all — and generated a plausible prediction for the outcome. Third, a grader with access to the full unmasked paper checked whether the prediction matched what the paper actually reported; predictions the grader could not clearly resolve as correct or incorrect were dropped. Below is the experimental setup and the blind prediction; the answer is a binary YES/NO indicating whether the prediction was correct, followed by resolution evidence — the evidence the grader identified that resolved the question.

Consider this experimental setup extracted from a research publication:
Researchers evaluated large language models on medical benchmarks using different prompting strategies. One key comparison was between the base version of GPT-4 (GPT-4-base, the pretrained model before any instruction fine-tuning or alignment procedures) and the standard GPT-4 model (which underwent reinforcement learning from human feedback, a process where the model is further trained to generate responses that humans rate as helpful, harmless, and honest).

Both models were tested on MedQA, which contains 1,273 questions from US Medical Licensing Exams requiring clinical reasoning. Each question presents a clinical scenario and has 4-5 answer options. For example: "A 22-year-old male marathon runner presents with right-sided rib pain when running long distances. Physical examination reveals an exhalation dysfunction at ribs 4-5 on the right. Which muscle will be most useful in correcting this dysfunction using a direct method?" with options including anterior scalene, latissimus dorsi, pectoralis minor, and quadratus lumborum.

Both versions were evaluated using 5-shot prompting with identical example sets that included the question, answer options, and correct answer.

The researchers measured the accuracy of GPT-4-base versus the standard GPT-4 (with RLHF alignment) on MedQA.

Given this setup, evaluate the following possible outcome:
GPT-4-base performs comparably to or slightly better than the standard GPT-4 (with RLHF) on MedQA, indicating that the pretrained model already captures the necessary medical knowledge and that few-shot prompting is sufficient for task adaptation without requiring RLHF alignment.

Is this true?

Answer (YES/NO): YES